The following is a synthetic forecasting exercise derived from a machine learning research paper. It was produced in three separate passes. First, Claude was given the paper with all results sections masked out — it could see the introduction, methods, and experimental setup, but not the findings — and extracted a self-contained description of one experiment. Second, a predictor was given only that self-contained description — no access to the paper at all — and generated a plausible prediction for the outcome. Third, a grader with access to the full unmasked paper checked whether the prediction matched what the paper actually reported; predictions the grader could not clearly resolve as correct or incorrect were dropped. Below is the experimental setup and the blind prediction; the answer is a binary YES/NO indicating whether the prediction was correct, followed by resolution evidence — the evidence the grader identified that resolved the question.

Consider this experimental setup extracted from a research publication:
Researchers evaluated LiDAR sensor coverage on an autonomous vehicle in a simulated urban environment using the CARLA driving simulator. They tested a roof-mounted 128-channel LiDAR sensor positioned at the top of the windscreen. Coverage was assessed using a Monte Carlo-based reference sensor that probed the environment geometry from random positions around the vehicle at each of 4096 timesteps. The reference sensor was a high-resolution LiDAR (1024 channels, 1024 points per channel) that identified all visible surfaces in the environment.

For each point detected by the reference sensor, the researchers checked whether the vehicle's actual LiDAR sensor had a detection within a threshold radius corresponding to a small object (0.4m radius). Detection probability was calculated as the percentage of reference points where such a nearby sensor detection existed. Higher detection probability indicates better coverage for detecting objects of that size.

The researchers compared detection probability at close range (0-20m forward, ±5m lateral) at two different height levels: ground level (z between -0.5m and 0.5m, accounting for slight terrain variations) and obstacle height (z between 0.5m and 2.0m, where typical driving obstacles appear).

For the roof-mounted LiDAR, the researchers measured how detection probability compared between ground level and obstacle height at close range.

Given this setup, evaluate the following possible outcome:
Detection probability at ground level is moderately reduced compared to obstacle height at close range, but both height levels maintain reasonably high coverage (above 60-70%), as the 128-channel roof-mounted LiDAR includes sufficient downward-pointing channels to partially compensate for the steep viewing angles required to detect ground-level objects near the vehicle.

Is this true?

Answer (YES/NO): NO